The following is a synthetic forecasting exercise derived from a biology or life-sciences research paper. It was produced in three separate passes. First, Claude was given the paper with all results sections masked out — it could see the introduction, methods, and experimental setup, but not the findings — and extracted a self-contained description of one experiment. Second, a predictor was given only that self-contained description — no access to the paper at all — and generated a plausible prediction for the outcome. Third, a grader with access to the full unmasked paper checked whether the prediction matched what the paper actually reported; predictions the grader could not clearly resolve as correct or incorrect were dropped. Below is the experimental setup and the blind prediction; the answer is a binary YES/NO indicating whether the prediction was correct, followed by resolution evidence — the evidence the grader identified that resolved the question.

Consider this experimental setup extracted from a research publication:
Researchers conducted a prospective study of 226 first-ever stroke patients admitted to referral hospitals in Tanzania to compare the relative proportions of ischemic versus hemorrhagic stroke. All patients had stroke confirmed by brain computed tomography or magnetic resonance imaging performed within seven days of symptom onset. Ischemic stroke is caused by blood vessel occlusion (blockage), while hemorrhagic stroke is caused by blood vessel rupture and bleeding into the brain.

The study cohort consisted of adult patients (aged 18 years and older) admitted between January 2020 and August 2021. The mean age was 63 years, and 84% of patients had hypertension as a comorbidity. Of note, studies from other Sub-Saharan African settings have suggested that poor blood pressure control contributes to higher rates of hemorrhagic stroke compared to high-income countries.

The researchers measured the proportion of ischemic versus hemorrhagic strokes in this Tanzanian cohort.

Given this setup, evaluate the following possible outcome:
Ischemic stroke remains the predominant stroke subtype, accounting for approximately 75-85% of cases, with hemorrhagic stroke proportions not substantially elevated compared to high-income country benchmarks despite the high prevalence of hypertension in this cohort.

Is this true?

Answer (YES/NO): NO